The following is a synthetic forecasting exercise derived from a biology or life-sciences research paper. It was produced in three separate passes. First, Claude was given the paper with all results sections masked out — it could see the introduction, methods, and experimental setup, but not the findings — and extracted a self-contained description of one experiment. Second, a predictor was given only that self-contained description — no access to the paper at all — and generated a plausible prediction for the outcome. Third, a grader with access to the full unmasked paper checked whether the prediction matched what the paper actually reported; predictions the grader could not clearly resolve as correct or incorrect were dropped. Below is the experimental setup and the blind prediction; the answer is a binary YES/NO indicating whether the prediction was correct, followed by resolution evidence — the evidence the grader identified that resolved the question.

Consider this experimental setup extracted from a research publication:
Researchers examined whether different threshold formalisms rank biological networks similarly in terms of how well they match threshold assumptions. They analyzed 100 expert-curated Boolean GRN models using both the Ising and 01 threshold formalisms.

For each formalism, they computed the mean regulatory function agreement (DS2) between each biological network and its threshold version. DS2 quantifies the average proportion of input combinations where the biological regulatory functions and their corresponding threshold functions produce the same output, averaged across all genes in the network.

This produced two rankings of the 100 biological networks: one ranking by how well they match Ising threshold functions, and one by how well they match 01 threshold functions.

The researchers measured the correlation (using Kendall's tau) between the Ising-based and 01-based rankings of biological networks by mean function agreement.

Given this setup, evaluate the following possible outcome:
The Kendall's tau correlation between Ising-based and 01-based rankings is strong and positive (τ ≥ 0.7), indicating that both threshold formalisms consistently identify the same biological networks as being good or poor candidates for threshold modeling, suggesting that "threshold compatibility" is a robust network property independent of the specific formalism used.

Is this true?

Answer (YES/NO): NO